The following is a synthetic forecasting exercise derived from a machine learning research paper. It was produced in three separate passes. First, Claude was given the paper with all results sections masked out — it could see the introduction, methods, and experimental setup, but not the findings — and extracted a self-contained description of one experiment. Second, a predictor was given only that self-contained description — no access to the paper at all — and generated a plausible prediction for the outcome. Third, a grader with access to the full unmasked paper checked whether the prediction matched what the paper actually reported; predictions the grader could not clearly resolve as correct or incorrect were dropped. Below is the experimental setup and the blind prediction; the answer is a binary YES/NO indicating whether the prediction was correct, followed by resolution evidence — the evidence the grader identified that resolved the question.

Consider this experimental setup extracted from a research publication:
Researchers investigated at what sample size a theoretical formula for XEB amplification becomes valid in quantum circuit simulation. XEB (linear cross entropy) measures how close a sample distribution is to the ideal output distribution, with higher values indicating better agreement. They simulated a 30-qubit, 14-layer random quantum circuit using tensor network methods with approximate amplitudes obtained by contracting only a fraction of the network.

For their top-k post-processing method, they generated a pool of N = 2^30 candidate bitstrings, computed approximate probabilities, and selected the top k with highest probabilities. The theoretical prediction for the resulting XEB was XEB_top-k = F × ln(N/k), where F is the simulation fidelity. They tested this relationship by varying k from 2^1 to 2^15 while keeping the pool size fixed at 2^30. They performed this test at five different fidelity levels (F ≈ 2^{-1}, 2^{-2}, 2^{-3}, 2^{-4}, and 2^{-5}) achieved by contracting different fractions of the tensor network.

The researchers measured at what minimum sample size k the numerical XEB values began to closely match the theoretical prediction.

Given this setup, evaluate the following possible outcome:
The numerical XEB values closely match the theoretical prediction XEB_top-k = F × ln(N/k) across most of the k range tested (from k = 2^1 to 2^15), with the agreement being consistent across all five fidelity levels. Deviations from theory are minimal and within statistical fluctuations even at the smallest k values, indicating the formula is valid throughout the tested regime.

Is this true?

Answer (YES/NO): NO